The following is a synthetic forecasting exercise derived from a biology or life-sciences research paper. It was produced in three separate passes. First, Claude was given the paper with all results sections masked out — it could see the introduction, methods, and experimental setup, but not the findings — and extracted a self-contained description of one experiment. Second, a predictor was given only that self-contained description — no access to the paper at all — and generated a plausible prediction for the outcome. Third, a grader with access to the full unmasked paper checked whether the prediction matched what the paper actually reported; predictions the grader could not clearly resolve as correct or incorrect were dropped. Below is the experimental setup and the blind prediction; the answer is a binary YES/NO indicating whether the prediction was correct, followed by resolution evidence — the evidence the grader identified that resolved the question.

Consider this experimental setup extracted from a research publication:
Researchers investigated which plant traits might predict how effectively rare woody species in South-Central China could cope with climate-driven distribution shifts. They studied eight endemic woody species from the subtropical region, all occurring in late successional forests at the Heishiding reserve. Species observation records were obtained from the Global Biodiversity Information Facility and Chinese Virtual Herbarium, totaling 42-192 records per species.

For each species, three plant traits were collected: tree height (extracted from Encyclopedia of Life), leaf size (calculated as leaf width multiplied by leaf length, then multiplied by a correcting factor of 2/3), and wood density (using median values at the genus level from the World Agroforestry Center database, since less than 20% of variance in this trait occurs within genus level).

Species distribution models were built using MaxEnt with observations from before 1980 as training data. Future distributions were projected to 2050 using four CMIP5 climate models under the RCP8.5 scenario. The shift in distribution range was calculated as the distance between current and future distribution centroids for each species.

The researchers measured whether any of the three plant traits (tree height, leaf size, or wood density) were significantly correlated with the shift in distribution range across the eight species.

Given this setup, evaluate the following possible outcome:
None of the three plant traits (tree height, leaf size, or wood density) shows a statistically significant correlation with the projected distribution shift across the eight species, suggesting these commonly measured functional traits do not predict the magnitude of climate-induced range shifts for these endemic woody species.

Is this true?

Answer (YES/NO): NO